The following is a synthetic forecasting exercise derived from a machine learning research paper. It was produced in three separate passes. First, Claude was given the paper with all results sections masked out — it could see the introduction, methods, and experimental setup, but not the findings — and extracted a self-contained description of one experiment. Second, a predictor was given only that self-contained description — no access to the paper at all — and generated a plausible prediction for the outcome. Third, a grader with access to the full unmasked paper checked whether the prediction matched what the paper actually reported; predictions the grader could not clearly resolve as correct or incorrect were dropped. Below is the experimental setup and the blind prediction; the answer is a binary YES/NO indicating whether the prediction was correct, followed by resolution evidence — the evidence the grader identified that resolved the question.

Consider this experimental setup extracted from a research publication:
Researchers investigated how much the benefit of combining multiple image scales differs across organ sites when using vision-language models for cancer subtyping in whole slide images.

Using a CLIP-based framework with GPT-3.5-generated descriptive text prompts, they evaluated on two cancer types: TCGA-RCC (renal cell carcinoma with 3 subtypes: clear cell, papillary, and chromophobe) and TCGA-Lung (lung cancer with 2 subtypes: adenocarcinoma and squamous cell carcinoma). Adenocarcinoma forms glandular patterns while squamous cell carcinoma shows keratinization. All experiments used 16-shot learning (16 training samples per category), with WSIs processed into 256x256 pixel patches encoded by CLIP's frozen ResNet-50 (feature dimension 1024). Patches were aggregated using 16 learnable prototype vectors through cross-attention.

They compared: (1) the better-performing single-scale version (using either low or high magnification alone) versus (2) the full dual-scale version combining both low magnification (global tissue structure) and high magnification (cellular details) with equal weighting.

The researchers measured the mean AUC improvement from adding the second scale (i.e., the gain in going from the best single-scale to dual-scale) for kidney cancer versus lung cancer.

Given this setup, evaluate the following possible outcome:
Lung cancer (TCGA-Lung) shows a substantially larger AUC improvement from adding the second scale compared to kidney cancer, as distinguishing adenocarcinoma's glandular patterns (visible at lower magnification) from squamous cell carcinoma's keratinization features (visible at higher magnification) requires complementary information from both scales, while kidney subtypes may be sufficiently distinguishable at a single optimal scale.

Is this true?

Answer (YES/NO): YES